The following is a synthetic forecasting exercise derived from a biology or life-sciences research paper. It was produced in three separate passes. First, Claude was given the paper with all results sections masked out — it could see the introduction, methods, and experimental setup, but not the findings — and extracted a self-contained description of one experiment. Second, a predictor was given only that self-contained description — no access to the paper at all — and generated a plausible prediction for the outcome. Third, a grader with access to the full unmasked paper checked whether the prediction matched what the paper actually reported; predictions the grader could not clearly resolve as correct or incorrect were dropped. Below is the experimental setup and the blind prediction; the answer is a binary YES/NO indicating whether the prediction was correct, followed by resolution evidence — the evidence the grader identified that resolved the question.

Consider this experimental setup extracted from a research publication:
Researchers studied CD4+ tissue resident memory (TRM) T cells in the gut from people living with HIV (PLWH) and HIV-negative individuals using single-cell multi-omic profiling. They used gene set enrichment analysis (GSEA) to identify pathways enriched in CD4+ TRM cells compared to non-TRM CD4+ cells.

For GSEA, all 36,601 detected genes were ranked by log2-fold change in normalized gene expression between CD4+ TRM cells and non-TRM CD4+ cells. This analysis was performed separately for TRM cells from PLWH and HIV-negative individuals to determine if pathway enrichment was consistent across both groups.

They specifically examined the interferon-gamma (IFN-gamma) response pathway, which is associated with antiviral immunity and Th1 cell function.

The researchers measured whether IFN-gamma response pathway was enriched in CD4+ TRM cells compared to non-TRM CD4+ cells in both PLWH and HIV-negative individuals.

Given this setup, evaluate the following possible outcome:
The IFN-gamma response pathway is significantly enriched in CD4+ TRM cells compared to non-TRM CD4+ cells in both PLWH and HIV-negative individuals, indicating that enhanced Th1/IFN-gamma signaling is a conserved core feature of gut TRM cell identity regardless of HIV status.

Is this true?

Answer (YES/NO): YES